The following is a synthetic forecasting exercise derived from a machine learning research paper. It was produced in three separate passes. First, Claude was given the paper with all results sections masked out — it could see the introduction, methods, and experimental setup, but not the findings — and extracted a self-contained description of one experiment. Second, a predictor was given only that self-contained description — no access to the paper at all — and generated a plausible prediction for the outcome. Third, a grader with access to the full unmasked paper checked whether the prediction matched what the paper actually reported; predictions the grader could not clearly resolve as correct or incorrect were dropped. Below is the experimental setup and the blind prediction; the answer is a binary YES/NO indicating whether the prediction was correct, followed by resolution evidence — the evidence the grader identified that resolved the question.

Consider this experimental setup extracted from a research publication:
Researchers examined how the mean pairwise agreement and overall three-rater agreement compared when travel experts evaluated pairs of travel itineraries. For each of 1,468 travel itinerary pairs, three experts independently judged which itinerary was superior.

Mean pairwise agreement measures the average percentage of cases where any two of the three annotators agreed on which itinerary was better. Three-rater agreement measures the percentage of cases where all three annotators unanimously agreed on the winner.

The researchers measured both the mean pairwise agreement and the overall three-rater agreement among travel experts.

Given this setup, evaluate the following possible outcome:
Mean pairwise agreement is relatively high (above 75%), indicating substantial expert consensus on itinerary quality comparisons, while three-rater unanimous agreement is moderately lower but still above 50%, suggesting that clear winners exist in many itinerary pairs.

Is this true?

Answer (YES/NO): NO